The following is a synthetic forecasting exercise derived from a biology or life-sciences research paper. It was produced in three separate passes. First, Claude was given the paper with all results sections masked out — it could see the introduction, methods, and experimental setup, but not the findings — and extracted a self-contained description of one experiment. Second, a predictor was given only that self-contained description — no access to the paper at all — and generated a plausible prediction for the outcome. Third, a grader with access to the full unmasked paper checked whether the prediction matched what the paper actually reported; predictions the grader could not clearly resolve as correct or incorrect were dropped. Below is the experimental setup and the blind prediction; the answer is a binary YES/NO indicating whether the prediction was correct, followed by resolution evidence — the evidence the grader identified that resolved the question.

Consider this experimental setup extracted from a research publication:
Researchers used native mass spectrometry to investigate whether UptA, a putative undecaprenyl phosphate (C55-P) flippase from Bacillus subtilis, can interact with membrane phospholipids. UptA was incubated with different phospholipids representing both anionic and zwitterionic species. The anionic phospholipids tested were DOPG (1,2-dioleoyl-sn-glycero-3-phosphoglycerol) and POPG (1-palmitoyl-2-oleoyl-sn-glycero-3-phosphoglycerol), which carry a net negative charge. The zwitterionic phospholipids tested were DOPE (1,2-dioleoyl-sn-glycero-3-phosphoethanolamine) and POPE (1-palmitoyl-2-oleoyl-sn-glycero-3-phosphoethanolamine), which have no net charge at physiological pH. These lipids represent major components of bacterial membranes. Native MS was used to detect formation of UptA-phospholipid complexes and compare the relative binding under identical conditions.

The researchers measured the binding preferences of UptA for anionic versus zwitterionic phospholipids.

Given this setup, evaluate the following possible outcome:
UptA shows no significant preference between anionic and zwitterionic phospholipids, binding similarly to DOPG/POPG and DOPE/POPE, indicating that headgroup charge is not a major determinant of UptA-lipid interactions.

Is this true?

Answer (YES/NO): NO